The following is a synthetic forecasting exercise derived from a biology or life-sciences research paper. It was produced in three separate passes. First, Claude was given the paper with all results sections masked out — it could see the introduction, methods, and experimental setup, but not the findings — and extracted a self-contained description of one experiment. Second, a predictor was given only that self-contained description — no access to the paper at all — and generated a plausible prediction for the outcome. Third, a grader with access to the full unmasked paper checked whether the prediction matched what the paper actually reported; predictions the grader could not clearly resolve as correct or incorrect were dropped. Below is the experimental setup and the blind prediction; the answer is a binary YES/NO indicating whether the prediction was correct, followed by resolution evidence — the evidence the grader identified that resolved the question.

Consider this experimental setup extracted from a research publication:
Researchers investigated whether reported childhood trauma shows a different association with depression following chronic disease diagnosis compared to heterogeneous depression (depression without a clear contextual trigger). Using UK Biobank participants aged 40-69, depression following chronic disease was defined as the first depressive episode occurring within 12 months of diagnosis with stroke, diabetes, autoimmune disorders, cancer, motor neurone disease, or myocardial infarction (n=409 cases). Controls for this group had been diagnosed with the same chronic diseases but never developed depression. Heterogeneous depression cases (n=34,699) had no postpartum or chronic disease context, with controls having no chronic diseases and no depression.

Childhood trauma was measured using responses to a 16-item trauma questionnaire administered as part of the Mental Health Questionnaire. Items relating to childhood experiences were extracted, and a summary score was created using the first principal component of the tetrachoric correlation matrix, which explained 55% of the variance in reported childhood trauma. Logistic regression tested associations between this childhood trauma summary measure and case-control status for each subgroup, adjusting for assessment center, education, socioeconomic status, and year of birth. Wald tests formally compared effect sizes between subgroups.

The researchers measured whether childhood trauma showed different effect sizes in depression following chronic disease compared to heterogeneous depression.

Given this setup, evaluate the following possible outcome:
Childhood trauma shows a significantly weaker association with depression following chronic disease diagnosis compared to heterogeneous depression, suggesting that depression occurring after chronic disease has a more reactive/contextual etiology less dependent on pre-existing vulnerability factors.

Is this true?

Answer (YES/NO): YES